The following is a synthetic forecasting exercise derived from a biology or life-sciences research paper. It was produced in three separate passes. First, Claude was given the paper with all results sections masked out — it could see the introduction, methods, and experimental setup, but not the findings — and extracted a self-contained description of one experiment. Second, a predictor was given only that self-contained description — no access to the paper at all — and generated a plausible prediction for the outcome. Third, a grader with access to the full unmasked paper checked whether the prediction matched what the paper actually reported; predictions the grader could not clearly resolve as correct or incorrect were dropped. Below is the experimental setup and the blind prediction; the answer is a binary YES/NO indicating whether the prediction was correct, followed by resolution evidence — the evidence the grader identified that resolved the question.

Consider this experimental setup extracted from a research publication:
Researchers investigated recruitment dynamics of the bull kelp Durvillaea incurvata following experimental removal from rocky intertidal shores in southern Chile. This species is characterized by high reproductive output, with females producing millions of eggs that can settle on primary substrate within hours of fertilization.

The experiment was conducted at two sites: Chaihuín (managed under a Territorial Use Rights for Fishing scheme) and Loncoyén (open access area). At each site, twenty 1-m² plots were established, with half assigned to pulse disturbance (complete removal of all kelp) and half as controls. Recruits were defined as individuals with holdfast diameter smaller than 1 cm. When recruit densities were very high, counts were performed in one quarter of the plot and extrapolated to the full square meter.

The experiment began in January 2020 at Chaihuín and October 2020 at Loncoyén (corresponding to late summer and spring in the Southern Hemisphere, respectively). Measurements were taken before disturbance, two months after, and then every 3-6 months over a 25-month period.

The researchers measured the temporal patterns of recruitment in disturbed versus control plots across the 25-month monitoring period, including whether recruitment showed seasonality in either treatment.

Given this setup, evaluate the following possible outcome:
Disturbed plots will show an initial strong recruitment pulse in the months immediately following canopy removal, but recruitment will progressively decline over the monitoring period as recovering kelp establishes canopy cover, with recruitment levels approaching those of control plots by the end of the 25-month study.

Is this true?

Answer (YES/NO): NO